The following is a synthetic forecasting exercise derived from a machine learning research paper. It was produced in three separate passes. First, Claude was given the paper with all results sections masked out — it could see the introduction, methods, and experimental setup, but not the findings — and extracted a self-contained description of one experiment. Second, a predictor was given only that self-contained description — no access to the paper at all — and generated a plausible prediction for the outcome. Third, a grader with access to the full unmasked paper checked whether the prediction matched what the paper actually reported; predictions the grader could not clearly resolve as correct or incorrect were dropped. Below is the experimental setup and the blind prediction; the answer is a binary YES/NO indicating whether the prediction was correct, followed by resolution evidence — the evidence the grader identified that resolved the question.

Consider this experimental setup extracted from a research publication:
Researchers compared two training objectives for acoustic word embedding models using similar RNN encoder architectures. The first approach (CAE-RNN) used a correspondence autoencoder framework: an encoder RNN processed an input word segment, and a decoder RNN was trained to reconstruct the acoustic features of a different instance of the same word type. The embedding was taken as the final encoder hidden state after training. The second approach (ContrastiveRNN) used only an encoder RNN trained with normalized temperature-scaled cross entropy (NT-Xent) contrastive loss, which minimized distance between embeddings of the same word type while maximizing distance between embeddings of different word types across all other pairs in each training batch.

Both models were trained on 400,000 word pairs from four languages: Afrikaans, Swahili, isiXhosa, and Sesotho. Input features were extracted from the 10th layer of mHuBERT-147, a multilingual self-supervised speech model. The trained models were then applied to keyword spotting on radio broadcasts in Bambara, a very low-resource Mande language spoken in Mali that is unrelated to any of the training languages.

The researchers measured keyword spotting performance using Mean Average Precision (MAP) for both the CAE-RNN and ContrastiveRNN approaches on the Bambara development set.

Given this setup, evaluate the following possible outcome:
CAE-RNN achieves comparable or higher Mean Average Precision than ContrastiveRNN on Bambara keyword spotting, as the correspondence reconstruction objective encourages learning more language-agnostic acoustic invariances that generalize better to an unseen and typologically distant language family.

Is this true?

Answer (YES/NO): NO